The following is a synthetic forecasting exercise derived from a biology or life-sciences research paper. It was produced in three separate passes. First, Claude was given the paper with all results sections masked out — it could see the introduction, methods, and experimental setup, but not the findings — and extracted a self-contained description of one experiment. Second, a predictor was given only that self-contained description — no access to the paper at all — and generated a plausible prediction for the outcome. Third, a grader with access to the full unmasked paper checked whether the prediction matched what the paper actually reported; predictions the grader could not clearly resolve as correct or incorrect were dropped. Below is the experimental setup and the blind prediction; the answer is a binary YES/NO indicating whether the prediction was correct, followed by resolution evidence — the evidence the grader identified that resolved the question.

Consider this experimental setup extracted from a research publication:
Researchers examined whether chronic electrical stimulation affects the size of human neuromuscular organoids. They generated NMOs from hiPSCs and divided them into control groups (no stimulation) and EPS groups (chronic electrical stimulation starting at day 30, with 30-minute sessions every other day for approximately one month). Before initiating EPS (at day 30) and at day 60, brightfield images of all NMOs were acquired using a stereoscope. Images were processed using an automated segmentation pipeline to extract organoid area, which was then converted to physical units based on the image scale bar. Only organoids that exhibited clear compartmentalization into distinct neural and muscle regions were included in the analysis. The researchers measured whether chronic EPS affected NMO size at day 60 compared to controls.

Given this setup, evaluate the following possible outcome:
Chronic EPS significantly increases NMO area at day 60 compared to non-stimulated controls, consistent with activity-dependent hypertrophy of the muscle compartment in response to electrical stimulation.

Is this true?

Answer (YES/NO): NO